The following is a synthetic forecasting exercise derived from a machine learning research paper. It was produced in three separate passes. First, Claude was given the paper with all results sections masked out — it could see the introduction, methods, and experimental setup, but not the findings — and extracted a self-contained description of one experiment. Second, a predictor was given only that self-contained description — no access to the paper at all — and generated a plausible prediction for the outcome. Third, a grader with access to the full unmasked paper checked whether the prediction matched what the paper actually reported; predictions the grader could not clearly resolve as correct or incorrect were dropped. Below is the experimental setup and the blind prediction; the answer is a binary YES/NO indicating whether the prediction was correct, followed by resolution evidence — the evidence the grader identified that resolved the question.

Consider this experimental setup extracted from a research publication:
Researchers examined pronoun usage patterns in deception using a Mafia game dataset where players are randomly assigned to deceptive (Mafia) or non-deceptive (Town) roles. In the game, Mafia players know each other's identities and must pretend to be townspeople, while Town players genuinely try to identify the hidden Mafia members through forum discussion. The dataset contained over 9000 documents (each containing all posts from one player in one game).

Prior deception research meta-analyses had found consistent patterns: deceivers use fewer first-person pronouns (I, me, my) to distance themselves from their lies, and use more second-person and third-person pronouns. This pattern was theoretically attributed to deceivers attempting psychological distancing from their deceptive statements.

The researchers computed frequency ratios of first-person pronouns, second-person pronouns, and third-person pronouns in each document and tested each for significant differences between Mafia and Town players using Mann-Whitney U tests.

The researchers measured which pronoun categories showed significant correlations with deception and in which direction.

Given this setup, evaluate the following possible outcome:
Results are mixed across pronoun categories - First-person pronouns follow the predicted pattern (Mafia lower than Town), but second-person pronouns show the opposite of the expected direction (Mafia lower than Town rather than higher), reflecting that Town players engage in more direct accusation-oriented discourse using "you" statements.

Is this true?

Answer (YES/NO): NO